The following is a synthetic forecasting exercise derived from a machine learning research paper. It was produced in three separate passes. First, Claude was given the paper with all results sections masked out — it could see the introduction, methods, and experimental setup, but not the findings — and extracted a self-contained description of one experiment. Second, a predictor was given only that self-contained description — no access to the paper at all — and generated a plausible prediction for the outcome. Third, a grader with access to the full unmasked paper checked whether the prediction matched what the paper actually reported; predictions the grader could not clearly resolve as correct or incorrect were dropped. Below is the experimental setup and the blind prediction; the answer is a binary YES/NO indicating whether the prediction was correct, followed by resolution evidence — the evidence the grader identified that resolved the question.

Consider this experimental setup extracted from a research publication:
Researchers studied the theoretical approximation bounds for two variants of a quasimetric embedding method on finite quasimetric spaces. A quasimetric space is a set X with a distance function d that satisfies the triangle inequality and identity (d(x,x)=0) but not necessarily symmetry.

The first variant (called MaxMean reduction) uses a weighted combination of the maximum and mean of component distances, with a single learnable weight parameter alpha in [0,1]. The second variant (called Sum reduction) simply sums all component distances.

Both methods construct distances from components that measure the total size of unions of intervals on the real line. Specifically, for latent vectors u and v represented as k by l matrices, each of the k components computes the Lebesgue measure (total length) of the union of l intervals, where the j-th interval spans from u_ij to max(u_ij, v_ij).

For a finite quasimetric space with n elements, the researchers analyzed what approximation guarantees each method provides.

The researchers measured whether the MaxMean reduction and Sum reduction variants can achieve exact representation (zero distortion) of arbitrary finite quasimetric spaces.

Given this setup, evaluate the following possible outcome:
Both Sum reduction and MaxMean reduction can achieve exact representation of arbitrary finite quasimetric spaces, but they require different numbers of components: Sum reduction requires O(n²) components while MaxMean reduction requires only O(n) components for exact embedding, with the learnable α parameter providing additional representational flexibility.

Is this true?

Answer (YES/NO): NO